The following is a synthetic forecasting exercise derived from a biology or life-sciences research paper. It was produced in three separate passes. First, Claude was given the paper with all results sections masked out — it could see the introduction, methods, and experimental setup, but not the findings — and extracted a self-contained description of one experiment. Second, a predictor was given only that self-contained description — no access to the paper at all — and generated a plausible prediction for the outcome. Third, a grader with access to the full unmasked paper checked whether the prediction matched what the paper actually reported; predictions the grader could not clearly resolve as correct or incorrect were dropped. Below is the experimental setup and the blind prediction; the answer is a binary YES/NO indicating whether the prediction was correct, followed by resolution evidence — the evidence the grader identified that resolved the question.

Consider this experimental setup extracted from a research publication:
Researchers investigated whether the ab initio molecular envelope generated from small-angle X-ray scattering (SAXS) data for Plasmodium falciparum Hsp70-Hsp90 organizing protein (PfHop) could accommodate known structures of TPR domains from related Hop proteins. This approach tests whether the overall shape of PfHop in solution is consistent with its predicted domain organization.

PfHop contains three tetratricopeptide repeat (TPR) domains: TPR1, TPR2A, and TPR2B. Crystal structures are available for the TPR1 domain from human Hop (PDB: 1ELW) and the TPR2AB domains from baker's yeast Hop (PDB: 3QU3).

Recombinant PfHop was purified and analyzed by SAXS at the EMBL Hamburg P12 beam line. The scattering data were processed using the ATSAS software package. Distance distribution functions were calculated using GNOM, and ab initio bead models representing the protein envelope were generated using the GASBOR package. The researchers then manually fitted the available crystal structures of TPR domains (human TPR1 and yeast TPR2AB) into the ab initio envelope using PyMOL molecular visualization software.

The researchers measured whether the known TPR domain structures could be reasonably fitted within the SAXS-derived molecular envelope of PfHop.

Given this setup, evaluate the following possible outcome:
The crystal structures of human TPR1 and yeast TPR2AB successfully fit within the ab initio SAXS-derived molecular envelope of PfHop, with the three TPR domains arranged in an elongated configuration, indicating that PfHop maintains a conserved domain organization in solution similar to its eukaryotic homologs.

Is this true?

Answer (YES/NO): YES